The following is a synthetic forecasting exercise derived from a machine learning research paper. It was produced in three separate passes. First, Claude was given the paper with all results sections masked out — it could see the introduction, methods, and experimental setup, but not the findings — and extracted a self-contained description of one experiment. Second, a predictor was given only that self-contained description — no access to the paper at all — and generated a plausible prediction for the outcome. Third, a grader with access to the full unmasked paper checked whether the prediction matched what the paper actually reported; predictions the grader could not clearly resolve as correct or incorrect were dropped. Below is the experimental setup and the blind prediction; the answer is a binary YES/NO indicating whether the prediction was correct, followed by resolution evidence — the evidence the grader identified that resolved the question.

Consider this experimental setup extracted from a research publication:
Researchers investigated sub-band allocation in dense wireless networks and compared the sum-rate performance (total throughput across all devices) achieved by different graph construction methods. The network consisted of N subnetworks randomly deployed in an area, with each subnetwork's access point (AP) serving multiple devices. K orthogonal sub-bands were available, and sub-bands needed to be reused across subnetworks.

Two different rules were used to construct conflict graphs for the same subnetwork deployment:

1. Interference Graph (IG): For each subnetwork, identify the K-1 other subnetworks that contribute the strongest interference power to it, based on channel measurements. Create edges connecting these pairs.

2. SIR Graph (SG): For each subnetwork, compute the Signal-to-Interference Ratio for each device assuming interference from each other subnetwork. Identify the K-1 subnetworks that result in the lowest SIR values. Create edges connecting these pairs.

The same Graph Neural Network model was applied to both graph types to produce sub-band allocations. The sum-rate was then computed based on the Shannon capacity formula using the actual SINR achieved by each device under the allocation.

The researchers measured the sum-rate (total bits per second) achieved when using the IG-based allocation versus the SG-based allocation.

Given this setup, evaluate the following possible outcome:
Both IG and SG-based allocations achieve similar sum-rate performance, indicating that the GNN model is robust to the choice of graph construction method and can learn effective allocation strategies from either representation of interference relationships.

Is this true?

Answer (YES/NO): NO